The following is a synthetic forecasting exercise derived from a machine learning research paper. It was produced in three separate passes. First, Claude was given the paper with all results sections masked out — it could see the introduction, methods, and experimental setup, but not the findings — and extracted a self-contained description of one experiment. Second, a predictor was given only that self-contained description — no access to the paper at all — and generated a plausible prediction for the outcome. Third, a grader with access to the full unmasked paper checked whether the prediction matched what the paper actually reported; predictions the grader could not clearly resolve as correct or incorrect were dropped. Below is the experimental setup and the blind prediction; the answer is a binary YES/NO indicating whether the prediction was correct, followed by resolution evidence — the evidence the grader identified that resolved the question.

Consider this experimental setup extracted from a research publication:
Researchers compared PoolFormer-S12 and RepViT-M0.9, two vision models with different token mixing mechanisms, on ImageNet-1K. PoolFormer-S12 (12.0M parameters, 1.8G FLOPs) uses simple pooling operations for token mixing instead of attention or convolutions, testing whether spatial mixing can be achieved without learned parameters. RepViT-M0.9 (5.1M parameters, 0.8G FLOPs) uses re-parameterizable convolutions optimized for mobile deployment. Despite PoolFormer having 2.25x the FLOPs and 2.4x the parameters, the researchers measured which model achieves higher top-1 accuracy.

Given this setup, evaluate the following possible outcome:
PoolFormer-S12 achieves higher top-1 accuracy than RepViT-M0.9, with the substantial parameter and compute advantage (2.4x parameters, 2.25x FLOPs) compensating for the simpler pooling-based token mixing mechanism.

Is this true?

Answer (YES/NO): NO